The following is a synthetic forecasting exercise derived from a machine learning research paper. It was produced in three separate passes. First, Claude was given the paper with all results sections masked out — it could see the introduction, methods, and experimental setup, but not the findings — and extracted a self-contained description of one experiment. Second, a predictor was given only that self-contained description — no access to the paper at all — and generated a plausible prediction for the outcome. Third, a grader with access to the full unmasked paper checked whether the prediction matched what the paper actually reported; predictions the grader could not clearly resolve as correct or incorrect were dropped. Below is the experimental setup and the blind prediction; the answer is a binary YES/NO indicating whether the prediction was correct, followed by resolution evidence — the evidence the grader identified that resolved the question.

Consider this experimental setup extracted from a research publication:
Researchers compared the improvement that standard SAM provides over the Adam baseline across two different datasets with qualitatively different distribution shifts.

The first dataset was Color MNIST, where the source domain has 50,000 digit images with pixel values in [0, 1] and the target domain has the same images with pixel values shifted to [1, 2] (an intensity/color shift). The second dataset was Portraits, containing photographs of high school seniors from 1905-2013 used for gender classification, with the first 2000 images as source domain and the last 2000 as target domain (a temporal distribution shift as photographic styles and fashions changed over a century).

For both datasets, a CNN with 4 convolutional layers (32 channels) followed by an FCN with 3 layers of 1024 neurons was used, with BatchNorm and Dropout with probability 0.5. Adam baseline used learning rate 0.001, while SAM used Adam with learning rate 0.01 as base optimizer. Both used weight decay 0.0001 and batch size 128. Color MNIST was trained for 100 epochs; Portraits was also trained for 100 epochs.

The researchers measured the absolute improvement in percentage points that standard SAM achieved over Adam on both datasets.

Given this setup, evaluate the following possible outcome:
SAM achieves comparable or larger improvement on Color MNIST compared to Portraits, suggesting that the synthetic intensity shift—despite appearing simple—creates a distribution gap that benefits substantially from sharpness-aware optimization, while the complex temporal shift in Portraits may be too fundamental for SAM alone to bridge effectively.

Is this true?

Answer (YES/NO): YES